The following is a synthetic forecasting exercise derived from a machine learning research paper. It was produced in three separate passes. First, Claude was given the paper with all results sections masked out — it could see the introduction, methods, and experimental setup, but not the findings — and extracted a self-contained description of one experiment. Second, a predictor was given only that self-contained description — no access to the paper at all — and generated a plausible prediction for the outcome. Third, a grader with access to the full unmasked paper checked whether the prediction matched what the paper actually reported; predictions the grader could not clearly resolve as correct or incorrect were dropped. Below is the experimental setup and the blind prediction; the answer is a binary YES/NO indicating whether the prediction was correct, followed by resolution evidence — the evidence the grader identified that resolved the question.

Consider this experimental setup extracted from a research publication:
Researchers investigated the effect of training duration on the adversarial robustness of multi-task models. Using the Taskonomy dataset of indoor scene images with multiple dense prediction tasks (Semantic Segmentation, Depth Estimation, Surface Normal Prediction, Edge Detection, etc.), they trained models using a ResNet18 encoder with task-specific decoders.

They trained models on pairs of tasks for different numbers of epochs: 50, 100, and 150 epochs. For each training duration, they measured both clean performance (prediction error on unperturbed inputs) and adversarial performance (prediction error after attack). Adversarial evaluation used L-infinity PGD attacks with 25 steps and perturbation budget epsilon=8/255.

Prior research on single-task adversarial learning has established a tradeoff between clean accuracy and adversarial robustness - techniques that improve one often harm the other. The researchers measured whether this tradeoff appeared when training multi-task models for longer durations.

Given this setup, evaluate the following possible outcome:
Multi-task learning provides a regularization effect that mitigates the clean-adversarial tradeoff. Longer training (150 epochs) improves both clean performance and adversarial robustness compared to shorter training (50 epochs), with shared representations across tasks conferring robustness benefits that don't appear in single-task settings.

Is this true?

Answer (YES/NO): YES